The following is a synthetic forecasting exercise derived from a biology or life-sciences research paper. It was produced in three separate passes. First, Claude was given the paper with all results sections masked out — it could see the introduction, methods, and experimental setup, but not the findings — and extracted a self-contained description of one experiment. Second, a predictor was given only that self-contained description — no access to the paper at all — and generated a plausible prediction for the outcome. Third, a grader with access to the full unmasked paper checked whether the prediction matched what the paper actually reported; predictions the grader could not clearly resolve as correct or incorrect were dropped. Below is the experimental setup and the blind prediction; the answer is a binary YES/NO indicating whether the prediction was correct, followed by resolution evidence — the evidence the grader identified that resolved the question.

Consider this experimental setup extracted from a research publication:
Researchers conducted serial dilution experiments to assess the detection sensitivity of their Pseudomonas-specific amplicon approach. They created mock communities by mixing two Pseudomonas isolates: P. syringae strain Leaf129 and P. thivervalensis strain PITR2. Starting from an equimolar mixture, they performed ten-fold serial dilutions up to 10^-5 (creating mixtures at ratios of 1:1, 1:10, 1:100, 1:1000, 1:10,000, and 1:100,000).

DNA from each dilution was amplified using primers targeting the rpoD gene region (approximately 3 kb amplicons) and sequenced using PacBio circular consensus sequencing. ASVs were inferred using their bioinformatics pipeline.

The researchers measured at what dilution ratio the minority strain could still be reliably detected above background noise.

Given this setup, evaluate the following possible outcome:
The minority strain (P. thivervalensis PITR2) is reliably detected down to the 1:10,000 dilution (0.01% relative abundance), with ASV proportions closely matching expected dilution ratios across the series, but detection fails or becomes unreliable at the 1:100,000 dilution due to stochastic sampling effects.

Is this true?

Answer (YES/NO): NO